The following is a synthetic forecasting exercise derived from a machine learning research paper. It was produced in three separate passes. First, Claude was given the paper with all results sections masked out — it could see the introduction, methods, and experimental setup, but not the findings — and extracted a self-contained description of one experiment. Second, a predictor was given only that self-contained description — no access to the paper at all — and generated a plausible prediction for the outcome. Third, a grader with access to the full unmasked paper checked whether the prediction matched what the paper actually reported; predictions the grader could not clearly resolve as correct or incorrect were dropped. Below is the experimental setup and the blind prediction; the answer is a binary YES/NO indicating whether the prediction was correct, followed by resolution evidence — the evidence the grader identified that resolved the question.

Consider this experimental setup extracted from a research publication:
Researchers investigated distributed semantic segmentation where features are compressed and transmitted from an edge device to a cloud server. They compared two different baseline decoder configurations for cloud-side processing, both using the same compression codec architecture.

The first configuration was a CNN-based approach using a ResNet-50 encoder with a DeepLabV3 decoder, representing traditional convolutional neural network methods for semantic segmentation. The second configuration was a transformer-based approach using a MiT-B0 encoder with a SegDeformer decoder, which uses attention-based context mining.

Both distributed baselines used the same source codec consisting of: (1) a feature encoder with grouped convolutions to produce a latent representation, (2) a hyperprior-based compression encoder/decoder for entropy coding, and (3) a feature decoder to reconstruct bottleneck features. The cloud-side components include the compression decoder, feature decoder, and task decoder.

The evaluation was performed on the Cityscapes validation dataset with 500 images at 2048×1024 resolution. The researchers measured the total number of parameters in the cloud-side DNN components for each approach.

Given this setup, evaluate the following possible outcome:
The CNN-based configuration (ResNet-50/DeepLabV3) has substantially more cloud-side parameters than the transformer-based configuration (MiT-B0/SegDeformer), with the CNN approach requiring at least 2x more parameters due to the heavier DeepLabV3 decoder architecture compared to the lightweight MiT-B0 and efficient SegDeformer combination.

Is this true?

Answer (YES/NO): YES